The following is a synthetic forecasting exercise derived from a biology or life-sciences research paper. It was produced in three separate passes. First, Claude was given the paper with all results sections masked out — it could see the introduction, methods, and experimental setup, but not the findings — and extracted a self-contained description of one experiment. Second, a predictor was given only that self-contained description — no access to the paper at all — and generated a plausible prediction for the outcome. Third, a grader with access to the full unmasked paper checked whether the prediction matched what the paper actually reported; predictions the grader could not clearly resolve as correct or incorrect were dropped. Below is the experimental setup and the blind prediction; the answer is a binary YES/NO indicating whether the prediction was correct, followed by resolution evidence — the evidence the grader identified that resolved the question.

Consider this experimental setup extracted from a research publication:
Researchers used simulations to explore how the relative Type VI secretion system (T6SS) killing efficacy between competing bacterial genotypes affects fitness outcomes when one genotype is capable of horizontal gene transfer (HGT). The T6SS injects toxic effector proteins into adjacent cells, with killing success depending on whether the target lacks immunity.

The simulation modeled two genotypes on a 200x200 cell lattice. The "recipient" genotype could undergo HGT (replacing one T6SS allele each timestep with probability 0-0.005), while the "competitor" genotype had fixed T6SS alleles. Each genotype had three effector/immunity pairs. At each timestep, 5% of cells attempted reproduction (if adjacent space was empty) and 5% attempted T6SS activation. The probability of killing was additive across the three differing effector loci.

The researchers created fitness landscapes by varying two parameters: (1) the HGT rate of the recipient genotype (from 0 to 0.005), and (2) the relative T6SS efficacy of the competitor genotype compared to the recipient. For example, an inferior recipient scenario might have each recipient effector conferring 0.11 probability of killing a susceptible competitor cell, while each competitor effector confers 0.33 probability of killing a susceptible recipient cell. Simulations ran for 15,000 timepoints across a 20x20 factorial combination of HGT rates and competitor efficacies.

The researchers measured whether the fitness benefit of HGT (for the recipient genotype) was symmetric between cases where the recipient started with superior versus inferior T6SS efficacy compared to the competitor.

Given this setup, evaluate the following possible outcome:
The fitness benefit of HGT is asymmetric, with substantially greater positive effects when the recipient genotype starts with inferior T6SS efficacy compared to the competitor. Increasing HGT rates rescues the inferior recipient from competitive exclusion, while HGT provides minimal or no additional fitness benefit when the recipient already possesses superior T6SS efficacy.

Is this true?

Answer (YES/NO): YES